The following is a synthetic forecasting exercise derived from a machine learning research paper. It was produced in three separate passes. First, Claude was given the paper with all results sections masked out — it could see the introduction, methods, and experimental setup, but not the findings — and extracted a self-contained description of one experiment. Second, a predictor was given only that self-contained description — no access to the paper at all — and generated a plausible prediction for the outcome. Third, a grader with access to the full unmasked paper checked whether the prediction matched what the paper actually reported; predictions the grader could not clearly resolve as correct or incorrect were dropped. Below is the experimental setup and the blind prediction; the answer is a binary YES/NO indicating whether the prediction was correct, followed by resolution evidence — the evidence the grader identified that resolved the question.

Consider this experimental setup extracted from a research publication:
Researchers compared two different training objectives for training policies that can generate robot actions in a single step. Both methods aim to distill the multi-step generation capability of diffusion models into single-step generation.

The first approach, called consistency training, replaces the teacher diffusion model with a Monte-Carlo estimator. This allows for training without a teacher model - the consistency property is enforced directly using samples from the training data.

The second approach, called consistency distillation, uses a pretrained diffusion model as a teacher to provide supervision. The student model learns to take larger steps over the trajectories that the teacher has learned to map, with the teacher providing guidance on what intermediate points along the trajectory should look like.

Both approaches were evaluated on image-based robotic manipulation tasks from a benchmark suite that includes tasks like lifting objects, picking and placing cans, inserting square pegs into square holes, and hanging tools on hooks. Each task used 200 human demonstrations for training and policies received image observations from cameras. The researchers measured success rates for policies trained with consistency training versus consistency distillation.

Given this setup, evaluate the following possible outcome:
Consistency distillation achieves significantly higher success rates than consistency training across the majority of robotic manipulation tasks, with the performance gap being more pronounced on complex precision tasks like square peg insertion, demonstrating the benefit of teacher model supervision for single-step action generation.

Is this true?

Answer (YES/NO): YES